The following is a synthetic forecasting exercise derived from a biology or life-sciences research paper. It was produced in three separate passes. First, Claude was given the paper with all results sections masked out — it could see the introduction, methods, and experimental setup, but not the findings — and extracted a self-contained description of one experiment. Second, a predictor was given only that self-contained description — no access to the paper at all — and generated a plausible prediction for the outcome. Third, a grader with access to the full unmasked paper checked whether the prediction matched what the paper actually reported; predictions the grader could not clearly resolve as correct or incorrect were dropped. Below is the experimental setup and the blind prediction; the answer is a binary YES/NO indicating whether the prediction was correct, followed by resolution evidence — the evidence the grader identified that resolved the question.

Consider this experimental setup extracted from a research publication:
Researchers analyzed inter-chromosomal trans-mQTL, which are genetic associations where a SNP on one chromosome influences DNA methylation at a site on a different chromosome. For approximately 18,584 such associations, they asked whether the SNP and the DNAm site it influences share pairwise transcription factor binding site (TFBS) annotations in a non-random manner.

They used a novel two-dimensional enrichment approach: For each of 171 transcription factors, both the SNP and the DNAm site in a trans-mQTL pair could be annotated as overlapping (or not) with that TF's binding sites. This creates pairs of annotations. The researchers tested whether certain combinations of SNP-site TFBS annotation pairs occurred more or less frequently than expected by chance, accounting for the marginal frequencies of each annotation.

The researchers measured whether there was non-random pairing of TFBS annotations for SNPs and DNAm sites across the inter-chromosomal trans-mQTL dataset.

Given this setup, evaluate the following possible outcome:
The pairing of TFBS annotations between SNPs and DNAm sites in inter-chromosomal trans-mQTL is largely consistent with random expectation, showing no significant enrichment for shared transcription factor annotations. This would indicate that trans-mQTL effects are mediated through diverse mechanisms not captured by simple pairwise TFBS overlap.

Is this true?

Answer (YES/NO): NO